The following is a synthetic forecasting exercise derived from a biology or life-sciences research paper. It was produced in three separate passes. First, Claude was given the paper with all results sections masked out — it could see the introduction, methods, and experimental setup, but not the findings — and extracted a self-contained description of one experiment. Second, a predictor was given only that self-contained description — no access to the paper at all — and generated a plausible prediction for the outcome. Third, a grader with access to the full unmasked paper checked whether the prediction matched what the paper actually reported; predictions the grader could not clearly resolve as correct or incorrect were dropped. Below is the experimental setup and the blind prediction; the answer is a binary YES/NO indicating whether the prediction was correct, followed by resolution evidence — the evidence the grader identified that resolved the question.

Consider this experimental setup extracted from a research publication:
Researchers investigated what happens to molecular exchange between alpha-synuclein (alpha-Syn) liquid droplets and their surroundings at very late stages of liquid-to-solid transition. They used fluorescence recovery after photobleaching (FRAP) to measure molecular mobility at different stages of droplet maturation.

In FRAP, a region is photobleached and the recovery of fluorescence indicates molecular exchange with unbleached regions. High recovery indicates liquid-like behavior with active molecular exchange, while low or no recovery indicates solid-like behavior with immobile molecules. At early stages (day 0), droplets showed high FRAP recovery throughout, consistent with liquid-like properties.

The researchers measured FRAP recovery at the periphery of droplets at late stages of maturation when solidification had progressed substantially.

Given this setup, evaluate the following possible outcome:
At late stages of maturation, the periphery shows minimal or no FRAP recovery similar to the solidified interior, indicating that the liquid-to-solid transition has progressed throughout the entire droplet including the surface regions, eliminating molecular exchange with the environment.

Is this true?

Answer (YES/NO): YES